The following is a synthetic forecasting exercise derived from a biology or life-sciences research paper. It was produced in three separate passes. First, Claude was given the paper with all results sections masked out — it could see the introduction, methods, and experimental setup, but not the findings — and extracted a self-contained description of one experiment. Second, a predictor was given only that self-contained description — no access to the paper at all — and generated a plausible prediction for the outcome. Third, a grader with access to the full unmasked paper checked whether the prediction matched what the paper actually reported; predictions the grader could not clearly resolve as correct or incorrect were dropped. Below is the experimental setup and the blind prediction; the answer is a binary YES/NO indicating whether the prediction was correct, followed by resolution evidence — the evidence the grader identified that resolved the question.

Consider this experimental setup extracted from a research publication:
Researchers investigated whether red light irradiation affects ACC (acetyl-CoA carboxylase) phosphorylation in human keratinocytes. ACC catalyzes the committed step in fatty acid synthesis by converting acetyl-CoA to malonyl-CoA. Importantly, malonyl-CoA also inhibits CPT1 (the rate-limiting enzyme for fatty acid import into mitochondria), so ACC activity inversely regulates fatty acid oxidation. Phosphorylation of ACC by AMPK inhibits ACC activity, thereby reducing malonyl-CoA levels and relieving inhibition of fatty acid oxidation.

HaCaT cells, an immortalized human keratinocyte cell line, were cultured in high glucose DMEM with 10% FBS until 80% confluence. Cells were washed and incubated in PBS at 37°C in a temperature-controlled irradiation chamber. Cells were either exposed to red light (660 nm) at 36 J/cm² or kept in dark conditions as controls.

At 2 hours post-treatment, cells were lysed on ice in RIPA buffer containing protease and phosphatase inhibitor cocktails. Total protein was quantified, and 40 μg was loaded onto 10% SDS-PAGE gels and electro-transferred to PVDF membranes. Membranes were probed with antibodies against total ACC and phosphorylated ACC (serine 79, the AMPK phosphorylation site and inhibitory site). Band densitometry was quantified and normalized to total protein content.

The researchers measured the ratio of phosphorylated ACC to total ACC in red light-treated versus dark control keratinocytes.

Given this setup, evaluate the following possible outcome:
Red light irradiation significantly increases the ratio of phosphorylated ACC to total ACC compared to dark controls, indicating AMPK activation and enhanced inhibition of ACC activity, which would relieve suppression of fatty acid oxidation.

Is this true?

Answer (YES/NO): YES